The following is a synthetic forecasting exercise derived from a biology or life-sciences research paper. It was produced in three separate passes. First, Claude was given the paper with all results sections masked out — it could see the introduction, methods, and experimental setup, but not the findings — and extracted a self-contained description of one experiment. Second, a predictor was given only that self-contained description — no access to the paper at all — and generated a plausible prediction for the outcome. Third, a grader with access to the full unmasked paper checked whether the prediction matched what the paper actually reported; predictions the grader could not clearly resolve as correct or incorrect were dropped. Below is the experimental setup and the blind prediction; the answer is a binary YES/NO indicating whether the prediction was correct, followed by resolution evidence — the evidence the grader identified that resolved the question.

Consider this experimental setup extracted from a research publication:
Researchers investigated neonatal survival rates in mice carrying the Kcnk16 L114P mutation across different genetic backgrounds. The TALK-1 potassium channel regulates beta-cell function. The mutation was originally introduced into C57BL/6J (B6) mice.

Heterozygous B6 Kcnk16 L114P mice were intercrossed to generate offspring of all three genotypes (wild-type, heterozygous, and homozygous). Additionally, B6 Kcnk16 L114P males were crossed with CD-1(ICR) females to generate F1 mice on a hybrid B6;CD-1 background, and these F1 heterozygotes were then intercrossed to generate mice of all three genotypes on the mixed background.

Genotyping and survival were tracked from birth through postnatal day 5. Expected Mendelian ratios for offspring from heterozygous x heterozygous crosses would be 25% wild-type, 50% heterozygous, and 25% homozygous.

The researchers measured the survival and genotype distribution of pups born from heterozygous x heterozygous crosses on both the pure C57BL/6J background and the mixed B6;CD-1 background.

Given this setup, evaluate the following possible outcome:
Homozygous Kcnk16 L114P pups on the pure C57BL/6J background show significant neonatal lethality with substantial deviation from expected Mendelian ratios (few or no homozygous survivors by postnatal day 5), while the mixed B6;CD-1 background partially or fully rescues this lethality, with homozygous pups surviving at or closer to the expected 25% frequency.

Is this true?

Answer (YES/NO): NO